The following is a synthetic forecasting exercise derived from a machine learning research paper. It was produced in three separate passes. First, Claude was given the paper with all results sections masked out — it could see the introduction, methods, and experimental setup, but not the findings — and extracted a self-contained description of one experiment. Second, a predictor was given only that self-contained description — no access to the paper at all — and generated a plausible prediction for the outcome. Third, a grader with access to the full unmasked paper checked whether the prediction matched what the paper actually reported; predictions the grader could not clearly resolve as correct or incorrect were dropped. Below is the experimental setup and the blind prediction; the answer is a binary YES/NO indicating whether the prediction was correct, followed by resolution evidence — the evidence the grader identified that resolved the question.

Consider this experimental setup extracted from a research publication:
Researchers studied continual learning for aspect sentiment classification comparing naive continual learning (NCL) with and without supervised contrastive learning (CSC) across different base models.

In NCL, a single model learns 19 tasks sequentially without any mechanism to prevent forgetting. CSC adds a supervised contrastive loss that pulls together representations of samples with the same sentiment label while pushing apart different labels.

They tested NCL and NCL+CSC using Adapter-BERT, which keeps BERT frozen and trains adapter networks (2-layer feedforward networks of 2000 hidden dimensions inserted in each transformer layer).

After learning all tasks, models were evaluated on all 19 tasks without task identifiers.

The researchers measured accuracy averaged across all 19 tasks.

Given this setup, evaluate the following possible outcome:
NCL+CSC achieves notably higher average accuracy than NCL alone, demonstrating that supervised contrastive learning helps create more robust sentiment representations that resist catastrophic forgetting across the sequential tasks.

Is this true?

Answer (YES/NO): NO